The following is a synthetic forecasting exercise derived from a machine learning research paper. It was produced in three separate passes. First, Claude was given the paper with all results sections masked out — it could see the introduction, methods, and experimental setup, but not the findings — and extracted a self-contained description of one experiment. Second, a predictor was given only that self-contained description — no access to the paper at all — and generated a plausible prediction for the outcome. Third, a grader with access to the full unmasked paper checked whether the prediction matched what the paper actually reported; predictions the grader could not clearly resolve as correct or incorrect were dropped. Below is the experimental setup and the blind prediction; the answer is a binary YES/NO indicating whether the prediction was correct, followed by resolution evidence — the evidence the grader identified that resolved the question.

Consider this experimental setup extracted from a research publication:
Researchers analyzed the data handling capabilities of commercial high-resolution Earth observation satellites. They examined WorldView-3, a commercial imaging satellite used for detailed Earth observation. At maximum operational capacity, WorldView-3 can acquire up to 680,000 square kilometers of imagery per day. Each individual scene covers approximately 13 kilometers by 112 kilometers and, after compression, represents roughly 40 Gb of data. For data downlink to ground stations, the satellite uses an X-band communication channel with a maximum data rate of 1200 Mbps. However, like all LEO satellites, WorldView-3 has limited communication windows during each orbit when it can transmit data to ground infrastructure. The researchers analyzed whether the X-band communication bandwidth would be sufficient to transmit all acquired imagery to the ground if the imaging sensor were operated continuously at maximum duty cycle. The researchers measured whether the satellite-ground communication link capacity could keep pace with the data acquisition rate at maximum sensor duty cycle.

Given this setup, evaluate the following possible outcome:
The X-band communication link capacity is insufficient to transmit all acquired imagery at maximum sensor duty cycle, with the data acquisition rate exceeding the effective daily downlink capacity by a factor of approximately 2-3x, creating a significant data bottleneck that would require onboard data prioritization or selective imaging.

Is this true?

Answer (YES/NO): NO